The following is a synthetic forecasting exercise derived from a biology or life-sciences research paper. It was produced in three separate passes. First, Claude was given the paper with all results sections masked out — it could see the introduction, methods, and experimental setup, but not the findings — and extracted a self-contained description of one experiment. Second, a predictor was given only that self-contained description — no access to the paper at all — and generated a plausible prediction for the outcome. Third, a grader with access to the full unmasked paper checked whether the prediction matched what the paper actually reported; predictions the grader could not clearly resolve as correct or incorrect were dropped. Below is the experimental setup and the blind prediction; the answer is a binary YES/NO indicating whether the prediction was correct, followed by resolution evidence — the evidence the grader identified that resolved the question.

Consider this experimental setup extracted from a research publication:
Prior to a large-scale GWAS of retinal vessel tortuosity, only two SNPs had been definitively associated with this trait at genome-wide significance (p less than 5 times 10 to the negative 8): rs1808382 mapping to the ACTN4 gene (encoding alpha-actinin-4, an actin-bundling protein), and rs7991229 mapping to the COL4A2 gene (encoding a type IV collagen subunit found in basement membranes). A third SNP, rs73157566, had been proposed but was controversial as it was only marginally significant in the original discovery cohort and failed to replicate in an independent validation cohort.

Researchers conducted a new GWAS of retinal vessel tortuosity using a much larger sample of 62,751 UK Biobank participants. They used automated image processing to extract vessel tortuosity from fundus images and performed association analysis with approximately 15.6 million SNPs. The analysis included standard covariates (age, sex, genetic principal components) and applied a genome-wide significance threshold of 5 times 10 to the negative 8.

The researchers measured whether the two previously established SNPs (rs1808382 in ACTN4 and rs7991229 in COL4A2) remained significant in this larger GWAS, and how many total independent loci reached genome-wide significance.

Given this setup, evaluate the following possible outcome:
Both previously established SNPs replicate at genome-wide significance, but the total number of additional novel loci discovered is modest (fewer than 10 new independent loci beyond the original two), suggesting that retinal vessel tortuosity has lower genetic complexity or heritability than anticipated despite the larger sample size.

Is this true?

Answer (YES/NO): NO